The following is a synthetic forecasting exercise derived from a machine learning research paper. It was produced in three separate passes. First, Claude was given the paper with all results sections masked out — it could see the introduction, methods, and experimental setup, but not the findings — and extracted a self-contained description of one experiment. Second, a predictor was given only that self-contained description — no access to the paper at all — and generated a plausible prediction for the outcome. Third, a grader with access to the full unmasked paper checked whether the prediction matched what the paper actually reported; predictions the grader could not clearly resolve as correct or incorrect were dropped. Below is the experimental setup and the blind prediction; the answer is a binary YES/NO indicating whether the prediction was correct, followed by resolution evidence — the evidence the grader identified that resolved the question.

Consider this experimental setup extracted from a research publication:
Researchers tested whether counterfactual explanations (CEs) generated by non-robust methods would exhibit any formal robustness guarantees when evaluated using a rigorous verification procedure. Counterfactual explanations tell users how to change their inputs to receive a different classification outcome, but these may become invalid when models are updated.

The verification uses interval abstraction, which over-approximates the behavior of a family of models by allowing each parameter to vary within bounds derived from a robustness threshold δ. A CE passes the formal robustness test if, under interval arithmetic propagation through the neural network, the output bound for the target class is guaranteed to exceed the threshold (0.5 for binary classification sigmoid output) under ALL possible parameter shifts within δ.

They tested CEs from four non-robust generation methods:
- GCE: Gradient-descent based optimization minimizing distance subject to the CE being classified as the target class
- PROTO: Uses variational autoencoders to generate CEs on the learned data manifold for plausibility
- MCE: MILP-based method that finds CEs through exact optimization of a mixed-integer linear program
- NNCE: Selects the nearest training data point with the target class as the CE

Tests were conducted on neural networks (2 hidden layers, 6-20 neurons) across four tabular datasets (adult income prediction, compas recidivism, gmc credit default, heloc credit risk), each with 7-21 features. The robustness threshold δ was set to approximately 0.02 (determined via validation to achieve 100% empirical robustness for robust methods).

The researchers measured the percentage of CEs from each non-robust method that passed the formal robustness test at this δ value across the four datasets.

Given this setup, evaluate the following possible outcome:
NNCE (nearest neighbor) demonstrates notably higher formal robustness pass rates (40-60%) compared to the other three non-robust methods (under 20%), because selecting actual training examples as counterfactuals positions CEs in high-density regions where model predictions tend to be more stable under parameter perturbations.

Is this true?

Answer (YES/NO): NO